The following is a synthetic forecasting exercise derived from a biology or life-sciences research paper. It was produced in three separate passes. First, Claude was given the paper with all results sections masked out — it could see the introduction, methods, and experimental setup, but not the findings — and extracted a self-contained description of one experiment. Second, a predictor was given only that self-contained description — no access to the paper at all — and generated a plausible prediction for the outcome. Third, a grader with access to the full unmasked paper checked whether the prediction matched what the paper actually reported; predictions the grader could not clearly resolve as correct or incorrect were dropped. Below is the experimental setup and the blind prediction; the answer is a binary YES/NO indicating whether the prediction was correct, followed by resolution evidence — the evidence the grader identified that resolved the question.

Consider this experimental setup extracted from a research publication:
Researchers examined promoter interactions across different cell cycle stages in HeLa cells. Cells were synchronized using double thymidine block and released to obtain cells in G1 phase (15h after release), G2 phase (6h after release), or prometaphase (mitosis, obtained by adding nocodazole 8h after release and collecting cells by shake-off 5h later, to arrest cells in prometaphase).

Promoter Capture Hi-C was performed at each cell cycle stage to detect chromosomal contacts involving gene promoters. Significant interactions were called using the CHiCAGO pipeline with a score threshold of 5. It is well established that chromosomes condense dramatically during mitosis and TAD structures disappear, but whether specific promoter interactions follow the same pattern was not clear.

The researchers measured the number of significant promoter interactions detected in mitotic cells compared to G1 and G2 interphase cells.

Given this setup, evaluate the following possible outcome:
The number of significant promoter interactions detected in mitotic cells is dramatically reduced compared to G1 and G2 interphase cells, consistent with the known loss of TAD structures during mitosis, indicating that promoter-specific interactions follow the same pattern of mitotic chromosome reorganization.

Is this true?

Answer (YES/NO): YES